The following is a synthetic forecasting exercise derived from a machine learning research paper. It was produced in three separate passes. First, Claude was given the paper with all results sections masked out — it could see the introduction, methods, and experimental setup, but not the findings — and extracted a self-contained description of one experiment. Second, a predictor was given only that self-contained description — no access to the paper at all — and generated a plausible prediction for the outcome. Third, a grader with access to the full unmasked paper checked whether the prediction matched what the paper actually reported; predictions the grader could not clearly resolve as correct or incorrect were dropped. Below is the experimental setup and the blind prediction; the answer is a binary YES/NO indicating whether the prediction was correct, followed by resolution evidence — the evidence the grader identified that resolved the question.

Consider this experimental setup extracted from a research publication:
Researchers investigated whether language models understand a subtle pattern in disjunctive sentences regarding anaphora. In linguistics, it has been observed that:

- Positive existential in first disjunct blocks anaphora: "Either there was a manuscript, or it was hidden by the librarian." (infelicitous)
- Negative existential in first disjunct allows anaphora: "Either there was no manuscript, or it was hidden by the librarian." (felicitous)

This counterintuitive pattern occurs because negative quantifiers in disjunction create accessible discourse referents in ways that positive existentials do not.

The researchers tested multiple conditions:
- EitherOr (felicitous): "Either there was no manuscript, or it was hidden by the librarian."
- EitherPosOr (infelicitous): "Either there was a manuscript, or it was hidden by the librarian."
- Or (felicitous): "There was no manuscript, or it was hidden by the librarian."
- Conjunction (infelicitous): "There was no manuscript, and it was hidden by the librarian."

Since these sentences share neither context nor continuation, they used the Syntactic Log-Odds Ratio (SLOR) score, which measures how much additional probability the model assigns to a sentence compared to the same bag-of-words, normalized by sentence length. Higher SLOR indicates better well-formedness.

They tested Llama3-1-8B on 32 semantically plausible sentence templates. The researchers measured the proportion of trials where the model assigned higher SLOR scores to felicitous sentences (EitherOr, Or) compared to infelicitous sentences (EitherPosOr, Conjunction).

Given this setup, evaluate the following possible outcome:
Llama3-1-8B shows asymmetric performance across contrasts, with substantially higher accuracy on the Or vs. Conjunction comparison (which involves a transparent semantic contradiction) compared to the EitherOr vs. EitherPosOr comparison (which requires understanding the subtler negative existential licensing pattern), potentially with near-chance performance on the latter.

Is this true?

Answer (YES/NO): NO